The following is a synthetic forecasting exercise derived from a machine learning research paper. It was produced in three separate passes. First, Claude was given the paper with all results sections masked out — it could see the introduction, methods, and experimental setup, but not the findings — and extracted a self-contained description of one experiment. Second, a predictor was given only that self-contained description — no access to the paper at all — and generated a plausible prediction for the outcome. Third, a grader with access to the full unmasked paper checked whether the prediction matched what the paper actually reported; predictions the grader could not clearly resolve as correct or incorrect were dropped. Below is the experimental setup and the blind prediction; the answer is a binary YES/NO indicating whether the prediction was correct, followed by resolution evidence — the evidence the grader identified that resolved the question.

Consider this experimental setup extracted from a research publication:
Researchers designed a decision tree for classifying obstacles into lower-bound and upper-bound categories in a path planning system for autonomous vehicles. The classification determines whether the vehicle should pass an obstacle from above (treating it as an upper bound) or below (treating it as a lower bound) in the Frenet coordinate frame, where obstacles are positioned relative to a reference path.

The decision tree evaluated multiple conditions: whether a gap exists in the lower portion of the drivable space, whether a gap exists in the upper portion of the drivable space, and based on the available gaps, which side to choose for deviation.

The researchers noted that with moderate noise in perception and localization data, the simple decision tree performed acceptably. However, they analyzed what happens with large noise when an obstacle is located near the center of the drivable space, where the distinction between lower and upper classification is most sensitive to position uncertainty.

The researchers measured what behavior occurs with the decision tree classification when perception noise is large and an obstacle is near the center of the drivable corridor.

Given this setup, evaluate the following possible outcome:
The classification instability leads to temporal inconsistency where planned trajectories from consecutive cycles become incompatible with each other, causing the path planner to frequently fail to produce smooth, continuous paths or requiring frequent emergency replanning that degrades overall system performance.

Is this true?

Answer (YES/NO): NO